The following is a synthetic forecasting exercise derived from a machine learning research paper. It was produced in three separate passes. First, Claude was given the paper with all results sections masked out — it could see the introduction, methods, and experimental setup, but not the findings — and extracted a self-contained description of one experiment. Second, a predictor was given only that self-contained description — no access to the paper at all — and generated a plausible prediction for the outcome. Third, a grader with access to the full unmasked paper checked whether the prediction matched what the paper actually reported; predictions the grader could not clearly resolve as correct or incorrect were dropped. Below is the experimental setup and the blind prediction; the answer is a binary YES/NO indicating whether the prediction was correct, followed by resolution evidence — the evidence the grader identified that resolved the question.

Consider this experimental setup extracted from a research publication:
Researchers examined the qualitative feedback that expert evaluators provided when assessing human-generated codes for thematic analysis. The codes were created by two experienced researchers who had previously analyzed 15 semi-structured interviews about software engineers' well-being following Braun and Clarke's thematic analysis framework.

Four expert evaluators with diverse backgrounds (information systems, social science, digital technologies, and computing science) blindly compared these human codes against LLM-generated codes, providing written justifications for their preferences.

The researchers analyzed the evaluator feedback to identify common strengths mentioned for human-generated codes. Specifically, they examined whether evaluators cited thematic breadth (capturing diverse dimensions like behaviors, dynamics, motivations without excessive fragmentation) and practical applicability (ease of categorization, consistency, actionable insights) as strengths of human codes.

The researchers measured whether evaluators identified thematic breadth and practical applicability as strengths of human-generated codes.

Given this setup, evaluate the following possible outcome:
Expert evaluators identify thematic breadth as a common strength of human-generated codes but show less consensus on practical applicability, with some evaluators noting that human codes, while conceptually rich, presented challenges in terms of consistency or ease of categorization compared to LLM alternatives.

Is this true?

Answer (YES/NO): NO